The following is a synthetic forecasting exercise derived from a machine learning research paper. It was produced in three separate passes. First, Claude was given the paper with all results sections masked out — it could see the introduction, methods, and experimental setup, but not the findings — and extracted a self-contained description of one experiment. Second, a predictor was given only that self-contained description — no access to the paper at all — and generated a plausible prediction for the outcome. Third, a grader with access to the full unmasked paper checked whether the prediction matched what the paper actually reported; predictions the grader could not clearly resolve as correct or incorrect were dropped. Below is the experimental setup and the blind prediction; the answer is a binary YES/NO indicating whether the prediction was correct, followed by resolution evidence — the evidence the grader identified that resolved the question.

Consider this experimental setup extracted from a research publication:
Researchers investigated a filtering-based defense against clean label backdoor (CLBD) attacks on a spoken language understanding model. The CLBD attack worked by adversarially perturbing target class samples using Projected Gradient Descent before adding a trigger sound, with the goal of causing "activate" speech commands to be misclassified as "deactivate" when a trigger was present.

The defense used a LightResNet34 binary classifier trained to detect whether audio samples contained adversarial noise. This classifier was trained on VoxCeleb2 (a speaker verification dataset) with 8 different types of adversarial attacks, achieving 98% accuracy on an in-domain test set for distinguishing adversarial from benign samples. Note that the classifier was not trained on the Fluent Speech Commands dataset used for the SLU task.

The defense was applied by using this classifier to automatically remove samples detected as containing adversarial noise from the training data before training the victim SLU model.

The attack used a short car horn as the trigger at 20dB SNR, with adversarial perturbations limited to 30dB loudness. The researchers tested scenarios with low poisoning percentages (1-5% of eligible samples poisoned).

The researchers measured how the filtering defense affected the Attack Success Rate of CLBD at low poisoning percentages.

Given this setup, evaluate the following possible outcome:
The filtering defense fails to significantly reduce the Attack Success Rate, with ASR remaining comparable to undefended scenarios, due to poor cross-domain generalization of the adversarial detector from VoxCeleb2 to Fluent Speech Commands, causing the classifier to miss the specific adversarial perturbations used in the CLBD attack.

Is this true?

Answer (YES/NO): NO